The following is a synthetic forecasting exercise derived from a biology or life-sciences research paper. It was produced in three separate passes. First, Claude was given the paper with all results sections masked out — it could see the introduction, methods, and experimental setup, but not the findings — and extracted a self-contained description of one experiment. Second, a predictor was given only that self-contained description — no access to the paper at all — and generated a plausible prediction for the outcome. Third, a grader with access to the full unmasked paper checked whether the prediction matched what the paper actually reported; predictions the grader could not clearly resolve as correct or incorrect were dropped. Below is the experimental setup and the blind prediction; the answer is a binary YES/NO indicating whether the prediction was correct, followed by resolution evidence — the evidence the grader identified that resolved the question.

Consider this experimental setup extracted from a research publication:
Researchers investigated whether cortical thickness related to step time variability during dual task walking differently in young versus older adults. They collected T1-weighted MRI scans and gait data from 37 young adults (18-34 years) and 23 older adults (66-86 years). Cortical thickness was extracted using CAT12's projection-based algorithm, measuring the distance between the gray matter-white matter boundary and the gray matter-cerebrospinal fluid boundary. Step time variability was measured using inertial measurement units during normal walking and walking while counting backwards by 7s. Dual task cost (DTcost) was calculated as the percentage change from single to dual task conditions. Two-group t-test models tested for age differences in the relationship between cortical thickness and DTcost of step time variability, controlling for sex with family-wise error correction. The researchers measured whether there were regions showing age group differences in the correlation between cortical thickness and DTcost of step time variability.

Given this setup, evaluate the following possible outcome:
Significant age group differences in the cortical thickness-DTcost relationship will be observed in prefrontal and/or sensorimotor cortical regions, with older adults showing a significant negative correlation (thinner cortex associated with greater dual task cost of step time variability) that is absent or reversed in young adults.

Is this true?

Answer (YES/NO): NO